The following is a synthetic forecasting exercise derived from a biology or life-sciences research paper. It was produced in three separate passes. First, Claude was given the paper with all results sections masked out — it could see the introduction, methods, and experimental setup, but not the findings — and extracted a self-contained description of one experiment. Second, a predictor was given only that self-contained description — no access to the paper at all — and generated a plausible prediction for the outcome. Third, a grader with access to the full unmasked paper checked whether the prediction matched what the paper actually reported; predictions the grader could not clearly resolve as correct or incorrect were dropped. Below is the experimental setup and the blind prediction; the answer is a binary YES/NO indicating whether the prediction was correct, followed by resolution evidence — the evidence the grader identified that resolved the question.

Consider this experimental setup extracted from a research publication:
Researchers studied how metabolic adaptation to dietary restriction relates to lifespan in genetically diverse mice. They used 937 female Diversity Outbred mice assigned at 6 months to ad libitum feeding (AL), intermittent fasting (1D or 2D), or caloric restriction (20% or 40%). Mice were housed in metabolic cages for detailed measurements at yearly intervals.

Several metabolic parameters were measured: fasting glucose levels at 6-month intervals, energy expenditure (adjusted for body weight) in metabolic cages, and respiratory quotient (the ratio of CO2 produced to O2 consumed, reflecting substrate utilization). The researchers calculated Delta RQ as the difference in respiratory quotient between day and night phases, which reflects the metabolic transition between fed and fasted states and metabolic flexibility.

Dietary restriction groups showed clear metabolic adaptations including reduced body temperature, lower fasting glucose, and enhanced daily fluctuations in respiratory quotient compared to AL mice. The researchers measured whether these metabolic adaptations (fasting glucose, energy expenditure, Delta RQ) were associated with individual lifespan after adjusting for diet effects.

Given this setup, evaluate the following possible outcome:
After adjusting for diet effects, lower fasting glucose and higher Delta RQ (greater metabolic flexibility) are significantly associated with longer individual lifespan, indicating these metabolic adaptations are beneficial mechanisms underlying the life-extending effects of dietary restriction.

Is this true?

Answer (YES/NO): NO